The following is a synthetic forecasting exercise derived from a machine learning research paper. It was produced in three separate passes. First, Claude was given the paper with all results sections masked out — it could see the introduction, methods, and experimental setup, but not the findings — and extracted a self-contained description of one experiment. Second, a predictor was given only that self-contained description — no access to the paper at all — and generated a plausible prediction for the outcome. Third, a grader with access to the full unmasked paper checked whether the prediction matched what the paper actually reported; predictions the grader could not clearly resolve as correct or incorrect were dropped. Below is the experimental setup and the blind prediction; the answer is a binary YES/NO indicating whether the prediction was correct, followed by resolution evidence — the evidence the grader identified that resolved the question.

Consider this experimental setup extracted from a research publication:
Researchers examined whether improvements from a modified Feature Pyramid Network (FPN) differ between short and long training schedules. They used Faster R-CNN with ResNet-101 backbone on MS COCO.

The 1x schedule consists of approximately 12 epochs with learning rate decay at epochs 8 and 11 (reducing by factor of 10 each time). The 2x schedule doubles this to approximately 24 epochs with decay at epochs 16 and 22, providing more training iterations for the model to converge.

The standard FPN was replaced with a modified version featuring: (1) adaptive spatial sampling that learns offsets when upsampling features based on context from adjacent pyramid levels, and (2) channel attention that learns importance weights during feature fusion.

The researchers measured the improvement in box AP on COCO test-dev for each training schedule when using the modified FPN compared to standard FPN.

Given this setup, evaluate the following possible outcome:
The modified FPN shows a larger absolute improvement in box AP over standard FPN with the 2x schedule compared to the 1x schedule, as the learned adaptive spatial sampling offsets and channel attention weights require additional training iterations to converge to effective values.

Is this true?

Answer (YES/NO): YES